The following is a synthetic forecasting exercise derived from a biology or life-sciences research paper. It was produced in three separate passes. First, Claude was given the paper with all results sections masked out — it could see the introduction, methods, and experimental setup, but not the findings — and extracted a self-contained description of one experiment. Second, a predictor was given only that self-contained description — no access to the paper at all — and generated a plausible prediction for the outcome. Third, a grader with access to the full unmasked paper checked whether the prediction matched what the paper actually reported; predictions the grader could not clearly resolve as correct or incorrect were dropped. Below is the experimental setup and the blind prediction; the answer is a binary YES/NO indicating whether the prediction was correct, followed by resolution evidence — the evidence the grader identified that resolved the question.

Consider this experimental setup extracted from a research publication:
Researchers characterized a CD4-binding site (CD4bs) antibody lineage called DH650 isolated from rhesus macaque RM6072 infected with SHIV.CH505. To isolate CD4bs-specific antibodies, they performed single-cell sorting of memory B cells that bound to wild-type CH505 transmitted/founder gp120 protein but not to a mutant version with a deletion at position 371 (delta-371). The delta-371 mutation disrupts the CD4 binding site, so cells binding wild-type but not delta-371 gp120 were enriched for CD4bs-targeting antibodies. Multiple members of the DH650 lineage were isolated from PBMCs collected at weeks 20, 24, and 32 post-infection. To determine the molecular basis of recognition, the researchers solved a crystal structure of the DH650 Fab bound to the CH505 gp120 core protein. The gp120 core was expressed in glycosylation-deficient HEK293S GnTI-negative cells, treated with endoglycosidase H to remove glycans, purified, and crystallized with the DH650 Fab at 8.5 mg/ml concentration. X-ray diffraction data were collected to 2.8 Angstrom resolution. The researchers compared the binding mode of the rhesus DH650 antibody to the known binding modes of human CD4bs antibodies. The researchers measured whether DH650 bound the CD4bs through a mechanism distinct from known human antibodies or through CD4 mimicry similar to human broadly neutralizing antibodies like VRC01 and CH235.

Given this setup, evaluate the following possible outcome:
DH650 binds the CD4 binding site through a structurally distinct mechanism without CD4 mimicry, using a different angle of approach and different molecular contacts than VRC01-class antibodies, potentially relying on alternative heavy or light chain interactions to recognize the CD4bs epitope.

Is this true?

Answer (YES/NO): NO